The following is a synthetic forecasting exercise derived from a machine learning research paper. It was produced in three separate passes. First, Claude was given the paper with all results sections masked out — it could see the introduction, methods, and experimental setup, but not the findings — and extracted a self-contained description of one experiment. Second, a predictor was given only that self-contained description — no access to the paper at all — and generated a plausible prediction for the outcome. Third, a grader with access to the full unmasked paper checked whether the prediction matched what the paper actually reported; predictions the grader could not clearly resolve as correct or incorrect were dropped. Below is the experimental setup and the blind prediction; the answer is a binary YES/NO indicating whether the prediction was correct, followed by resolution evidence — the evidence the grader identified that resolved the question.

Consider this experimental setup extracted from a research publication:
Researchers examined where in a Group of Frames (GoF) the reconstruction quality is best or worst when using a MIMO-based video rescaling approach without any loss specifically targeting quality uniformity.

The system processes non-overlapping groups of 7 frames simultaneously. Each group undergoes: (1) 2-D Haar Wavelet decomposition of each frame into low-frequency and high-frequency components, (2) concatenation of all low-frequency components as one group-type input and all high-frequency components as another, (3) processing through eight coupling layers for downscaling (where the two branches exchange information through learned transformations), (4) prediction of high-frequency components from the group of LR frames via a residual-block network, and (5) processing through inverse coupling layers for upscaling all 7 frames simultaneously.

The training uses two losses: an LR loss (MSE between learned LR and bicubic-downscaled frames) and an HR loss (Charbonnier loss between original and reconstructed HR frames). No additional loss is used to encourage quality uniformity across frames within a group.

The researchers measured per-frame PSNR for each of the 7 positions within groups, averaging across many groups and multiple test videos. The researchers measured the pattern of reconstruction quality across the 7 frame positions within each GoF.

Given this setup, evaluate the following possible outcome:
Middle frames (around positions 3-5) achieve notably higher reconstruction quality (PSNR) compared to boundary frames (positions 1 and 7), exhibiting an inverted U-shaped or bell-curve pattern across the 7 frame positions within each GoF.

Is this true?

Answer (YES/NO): YES